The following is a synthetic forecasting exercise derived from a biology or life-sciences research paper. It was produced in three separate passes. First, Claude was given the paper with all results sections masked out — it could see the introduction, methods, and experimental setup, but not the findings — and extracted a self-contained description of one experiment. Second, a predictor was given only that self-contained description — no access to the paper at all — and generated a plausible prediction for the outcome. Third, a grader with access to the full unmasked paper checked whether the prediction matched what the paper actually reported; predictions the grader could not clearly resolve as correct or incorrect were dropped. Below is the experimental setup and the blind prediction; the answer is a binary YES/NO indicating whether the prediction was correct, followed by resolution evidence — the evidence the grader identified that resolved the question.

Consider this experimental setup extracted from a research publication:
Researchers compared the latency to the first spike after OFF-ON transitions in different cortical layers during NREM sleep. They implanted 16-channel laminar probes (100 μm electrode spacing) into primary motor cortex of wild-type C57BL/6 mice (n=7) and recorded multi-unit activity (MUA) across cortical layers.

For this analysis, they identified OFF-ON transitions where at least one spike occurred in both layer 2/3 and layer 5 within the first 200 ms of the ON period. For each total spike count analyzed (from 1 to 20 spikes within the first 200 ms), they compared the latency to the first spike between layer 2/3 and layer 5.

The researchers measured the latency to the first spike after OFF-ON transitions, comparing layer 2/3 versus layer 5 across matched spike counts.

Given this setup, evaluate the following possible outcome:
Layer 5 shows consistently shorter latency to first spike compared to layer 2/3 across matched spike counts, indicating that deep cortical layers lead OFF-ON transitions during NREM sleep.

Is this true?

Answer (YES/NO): YES